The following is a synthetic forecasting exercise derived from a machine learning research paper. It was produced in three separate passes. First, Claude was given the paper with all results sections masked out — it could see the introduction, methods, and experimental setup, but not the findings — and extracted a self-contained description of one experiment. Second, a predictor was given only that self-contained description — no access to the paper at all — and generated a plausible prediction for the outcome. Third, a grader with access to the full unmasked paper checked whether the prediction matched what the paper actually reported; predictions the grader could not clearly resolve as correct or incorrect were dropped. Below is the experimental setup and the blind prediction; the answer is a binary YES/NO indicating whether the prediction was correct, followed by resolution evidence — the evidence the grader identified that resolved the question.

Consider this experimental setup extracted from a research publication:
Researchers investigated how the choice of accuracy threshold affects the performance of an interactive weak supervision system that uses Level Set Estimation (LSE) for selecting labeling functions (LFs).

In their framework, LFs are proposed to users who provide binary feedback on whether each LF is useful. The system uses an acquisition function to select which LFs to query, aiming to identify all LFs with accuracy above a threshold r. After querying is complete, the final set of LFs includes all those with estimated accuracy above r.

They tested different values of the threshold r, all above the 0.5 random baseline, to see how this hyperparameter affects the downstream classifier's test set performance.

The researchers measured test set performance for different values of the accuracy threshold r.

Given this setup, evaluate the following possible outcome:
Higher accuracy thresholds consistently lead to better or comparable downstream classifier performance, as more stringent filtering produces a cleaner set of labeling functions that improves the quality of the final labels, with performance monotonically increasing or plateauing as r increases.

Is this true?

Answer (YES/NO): NO